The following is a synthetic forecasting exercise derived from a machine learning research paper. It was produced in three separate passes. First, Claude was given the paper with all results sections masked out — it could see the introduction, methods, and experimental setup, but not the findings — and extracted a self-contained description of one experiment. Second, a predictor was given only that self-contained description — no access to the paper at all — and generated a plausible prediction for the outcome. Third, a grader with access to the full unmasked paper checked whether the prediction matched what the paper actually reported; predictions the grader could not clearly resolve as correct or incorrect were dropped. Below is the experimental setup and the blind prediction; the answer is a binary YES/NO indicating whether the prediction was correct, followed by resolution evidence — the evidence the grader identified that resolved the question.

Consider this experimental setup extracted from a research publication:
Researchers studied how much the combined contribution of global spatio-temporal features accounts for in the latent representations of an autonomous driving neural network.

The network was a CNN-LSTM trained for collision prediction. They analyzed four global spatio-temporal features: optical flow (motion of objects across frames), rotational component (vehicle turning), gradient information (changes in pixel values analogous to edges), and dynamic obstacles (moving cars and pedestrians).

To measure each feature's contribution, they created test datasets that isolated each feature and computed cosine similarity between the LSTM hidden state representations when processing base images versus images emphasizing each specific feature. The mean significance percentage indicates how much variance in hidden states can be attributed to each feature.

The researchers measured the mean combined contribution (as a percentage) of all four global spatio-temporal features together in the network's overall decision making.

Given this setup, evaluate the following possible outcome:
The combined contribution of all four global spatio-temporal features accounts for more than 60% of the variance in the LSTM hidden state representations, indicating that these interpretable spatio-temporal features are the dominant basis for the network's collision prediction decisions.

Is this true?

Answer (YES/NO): YES